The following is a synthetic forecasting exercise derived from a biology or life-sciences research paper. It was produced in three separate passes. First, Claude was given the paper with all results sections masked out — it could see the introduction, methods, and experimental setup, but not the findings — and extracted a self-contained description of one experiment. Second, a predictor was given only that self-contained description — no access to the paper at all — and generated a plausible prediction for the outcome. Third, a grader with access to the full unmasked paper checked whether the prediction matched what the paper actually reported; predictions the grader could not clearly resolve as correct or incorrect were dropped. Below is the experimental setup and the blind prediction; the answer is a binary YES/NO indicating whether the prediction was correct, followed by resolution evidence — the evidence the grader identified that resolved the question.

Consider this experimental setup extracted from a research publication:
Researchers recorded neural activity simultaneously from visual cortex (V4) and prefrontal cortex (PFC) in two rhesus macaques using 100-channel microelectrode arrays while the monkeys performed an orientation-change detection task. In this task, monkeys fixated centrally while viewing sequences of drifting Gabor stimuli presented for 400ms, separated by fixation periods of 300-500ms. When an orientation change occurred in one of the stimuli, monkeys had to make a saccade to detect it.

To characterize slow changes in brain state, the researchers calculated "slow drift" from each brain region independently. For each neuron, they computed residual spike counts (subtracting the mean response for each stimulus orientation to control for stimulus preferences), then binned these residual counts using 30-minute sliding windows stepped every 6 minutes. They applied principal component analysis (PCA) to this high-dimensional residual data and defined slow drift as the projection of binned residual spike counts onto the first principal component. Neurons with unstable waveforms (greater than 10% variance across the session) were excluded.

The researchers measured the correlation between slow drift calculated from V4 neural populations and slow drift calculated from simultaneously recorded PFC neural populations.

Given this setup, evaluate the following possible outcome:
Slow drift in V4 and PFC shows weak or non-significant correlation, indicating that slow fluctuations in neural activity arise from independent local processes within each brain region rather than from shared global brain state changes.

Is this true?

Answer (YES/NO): NO